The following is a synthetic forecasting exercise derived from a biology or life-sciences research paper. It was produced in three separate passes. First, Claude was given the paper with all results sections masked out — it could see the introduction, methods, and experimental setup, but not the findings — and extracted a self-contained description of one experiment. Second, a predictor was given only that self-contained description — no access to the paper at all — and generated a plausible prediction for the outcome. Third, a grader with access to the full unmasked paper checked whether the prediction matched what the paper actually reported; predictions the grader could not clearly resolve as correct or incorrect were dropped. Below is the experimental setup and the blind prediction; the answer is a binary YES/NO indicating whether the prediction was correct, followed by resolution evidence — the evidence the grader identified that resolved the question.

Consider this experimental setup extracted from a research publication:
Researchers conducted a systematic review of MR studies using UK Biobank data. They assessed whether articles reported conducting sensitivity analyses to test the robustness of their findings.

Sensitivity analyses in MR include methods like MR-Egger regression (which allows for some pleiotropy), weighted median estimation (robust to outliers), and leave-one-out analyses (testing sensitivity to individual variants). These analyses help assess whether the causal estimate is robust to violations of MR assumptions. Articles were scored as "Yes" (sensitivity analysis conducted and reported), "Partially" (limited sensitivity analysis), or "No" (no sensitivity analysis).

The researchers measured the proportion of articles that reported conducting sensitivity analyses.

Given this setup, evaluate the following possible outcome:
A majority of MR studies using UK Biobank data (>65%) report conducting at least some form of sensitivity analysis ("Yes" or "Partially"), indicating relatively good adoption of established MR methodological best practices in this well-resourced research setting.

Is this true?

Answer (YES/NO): YES